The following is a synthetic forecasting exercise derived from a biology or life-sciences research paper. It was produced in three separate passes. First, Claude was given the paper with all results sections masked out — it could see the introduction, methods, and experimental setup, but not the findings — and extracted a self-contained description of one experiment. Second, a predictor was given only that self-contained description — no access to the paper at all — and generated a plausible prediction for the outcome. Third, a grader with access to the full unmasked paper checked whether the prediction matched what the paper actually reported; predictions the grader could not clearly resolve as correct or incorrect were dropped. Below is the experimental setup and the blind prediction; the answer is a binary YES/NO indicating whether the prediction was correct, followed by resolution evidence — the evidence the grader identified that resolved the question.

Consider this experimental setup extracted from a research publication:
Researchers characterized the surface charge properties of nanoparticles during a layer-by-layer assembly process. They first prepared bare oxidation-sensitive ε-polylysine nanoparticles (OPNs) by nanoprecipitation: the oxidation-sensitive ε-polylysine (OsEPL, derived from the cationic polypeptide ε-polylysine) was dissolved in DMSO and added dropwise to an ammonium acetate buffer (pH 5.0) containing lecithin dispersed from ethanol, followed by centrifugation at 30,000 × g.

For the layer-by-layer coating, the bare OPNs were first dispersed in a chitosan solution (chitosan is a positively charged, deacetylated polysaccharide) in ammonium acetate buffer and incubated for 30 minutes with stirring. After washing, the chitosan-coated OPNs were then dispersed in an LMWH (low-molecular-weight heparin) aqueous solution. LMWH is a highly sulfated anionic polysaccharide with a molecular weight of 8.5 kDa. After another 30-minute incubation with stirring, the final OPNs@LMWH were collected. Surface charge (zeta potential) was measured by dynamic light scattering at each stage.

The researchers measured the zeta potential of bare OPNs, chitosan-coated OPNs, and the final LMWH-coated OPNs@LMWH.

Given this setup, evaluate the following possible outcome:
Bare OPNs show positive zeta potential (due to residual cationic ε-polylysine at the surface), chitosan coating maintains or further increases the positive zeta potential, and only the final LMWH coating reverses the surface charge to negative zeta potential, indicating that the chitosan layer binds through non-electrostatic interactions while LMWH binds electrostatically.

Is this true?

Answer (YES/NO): NO